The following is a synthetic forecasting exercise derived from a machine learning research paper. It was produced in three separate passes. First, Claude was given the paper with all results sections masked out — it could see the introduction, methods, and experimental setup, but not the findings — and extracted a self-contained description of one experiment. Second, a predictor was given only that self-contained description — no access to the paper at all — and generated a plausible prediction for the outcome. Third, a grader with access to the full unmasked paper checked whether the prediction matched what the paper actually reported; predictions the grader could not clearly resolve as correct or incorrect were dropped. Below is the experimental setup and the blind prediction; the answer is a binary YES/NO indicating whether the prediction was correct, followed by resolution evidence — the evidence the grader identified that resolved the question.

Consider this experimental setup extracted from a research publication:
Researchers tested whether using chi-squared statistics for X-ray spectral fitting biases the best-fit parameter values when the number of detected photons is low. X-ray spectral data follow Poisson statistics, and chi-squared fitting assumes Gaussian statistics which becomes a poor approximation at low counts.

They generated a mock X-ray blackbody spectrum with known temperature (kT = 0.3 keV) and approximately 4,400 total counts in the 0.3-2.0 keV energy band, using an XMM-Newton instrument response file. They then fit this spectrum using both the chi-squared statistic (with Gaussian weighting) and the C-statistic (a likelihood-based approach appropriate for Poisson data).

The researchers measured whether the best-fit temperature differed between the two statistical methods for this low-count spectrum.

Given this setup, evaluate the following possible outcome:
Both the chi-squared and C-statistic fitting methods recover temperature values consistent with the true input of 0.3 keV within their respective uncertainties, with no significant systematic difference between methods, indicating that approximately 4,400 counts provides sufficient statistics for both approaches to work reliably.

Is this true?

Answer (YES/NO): NO